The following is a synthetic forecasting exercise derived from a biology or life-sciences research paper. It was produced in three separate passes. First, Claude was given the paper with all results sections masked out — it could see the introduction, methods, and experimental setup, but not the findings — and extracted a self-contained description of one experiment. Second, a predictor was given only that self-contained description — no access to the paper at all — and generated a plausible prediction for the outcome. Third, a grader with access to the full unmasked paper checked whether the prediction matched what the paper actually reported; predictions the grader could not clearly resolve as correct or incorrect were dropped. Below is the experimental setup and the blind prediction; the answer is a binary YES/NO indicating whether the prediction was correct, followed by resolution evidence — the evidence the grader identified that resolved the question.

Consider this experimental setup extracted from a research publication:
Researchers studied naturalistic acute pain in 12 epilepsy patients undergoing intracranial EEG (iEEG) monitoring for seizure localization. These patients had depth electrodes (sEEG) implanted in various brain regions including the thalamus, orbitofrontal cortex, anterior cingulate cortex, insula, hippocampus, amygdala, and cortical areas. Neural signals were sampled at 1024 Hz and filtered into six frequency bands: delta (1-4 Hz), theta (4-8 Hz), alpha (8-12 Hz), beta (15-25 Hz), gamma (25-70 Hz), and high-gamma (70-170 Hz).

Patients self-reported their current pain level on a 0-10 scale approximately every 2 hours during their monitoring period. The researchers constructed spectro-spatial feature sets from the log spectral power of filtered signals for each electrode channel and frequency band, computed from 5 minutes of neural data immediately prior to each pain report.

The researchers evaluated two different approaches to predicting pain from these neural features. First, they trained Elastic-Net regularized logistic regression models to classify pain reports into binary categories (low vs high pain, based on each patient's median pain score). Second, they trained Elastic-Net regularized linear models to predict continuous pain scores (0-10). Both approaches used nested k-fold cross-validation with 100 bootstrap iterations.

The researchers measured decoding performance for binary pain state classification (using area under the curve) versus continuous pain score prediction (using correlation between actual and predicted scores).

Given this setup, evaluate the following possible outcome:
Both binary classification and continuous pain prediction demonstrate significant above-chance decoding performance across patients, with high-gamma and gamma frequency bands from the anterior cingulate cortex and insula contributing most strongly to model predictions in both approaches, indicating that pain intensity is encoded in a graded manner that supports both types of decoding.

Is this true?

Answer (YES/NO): NO